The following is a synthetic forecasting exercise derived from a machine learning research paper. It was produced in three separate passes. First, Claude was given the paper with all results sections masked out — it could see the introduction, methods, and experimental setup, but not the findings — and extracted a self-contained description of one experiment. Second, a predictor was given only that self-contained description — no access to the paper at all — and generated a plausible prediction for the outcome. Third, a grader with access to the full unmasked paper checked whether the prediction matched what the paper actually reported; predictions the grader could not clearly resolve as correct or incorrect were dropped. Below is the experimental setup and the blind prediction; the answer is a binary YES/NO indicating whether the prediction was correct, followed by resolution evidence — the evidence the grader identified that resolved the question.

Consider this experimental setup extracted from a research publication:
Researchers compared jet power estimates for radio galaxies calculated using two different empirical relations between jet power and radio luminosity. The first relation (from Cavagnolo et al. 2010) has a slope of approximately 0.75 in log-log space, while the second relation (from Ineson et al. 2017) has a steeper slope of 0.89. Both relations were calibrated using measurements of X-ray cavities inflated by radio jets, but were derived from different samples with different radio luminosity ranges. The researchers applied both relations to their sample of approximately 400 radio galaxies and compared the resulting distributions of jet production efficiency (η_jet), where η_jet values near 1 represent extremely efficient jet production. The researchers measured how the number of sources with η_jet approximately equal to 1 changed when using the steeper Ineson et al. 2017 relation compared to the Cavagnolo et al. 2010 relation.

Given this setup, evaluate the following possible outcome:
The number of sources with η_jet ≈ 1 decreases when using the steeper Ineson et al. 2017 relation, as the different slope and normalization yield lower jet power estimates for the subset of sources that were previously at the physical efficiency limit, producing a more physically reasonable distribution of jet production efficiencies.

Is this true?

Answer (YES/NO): YES